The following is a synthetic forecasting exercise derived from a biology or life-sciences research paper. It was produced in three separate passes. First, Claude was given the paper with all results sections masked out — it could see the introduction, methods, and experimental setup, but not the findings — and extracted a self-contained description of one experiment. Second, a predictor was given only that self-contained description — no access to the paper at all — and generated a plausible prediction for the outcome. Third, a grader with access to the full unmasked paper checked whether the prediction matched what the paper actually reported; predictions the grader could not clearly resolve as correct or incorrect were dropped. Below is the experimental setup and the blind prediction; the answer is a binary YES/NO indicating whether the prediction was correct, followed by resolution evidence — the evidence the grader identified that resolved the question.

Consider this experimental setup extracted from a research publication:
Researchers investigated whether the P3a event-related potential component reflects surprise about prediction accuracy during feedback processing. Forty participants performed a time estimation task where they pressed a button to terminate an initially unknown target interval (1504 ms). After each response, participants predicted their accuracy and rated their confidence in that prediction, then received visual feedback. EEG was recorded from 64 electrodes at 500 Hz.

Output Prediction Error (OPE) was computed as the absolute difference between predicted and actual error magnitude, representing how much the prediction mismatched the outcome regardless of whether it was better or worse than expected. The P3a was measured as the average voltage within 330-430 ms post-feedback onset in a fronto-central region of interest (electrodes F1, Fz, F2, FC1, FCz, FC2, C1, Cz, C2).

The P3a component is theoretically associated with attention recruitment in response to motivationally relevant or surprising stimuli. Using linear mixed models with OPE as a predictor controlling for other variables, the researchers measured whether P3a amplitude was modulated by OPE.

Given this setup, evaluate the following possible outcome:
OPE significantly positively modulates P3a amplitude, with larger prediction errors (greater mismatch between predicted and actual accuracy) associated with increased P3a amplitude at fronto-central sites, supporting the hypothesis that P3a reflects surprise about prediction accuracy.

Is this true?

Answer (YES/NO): YES